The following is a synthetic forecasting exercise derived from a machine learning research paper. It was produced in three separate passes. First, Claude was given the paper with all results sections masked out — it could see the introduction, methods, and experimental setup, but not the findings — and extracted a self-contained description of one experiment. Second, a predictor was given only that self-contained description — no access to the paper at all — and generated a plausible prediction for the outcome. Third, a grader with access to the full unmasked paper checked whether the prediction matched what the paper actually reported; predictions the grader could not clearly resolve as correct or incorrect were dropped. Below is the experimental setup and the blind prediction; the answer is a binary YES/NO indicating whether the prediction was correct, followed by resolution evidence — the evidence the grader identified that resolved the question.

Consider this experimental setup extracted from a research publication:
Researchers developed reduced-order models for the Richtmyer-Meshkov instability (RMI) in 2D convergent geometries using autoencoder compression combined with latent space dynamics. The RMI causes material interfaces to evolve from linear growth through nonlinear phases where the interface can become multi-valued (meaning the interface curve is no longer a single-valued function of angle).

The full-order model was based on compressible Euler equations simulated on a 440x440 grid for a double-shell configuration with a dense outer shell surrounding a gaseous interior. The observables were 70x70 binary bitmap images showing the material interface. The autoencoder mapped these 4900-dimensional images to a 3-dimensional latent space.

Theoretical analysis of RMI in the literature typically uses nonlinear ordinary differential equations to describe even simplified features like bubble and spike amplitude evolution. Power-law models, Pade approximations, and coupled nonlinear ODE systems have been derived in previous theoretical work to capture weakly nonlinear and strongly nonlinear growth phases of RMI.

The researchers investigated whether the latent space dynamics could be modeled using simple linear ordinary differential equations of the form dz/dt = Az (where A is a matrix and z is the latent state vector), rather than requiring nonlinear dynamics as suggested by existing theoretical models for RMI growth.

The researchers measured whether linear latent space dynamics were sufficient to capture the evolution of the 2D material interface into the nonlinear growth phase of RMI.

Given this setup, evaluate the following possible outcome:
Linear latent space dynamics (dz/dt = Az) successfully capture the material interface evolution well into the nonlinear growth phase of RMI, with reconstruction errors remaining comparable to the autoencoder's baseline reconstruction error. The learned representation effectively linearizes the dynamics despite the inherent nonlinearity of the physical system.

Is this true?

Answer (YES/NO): YES